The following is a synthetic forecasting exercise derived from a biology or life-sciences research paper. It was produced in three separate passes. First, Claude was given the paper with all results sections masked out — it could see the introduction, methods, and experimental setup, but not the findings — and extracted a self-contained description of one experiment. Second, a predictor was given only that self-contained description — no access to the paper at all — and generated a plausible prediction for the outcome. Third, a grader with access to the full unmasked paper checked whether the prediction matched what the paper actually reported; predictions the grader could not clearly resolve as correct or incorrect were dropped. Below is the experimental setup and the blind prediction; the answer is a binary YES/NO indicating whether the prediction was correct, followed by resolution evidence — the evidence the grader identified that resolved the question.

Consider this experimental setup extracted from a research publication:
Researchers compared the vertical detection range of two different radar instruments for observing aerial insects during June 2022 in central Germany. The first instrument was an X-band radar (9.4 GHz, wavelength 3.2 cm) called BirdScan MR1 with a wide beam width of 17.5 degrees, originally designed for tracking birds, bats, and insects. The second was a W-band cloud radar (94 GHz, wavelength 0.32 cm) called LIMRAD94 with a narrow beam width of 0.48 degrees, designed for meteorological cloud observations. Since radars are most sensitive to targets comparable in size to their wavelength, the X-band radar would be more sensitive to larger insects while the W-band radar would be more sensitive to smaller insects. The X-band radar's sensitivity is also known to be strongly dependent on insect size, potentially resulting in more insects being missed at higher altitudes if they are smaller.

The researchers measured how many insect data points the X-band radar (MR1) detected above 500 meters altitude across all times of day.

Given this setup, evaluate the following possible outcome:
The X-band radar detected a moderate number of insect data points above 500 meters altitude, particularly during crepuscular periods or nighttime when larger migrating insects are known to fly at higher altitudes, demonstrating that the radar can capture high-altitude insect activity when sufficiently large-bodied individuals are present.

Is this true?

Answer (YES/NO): NO